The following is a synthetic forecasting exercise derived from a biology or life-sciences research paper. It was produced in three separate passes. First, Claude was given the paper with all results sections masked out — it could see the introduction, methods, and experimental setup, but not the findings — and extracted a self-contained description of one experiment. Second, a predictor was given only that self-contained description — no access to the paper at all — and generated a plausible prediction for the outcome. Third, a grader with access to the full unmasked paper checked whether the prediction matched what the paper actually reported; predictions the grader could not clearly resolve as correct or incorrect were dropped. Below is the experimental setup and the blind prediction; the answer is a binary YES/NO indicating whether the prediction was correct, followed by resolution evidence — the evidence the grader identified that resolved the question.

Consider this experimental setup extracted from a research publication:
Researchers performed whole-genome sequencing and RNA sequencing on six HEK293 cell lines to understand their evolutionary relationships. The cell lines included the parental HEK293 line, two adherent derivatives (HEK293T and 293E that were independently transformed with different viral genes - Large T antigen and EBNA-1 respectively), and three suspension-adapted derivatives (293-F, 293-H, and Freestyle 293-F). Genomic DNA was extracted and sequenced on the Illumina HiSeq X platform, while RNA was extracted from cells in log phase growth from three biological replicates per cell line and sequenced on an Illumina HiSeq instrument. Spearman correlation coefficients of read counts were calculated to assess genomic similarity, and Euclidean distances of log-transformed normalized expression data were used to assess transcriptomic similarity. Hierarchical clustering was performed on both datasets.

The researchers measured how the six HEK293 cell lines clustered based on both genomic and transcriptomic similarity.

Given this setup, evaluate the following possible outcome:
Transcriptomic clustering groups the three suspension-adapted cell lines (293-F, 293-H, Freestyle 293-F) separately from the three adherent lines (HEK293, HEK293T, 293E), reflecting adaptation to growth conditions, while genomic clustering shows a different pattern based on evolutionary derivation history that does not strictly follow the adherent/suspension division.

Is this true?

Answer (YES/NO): NO